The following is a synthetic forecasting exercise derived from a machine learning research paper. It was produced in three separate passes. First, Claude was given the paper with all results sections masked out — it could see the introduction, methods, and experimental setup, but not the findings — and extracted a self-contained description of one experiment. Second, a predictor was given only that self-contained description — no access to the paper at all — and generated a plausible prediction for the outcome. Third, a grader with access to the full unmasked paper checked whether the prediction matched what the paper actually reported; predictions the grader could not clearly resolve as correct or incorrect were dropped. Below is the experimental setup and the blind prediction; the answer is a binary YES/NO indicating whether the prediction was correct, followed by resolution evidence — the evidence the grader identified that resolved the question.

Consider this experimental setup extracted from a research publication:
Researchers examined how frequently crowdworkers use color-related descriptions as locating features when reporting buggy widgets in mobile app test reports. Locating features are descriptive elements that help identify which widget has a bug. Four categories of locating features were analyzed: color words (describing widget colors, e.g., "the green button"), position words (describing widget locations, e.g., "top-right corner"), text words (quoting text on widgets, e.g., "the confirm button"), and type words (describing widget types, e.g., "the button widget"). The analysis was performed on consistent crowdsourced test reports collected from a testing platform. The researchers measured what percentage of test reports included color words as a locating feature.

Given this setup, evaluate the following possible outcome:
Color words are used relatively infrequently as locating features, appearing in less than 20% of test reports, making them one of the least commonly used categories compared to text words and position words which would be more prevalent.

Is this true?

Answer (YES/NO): YES